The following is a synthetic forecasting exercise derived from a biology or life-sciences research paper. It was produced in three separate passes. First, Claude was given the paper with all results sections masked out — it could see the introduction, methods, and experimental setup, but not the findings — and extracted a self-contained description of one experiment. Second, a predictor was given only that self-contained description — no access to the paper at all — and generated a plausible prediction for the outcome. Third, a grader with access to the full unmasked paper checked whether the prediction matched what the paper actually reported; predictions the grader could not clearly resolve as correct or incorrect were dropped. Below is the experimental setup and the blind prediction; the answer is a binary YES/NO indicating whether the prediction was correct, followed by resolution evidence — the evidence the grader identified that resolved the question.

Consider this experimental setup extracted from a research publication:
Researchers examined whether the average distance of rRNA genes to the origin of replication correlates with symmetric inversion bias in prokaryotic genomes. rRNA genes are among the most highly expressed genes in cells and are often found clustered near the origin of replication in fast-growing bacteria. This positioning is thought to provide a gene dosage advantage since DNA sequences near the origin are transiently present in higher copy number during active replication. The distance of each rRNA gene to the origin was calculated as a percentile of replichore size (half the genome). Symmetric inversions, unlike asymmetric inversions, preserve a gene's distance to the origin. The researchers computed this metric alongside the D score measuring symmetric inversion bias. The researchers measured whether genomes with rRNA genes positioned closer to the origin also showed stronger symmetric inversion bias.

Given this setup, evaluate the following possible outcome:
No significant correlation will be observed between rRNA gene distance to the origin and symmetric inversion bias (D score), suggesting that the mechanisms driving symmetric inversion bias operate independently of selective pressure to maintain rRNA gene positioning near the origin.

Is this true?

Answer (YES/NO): NO